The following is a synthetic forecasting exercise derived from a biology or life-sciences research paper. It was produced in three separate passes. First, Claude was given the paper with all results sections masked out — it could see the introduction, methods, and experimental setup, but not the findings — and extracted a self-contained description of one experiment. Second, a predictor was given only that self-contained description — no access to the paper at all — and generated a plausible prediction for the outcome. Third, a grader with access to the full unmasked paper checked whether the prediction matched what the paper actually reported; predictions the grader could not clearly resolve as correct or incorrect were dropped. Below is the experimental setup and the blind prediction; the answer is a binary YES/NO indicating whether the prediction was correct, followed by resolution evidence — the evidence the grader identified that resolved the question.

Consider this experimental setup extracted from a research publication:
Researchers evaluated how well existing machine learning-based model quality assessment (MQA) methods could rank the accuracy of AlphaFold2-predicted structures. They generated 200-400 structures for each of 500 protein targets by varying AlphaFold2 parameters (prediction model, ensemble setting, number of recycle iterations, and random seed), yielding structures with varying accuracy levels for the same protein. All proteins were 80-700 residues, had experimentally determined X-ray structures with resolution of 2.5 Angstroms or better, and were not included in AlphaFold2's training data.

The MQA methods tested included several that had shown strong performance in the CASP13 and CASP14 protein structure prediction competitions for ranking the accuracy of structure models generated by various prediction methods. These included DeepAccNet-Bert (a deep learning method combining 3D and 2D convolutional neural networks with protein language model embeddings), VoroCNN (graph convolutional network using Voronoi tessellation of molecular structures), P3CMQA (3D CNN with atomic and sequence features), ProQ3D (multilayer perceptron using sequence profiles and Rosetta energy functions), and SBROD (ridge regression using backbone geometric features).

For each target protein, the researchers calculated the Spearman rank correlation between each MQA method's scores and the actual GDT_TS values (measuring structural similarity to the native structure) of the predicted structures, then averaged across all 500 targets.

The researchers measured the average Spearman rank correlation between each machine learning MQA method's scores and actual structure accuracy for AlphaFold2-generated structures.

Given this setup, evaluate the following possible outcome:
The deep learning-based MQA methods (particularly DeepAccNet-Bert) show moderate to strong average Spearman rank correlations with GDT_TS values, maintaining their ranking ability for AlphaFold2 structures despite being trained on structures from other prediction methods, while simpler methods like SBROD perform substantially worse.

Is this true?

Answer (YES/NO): NO